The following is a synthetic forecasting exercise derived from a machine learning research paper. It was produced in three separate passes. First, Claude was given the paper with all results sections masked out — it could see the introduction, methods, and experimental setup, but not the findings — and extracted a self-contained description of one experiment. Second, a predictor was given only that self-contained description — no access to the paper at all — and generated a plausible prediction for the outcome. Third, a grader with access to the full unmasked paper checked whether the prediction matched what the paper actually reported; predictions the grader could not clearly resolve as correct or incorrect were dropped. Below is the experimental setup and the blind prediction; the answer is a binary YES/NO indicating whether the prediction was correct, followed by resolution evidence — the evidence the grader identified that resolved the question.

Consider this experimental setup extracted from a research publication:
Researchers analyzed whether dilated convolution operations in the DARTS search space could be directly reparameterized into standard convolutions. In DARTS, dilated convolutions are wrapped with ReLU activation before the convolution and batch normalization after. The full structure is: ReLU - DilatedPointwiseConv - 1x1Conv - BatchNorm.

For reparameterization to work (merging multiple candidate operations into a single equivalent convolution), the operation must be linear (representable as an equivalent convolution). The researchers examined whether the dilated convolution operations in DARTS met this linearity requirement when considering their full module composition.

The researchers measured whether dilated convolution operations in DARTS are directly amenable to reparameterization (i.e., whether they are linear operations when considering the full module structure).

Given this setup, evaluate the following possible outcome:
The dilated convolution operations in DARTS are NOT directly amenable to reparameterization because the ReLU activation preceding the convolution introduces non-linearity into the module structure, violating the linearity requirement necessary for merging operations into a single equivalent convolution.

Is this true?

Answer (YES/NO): YES